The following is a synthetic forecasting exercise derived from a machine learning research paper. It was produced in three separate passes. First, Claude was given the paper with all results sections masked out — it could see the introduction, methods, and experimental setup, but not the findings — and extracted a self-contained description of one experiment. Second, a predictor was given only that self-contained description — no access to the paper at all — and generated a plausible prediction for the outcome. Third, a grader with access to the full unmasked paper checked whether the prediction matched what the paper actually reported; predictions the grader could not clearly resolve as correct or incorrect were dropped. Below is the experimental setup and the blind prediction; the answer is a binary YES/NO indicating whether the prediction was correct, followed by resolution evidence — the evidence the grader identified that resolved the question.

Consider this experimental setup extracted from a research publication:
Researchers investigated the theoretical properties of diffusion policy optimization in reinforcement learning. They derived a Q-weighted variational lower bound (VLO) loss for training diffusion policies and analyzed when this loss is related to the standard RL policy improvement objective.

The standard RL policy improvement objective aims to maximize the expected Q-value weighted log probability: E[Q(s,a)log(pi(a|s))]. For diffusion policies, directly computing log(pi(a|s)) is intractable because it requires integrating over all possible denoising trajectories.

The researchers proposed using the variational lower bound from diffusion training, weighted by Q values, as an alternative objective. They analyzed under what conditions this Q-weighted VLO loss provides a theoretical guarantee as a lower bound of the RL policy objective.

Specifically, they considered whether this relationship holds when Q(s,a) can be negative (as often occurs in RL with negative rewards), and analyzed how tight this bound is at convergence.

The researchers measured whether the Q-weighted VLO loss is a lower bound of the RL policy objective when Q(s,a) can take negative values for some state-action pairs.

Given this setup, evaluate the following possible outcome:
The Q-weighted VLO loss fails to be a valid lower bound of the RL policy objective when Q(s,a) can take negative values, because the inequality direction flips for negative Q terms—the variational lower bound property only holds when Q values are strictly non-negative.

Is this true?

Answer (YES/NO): YES